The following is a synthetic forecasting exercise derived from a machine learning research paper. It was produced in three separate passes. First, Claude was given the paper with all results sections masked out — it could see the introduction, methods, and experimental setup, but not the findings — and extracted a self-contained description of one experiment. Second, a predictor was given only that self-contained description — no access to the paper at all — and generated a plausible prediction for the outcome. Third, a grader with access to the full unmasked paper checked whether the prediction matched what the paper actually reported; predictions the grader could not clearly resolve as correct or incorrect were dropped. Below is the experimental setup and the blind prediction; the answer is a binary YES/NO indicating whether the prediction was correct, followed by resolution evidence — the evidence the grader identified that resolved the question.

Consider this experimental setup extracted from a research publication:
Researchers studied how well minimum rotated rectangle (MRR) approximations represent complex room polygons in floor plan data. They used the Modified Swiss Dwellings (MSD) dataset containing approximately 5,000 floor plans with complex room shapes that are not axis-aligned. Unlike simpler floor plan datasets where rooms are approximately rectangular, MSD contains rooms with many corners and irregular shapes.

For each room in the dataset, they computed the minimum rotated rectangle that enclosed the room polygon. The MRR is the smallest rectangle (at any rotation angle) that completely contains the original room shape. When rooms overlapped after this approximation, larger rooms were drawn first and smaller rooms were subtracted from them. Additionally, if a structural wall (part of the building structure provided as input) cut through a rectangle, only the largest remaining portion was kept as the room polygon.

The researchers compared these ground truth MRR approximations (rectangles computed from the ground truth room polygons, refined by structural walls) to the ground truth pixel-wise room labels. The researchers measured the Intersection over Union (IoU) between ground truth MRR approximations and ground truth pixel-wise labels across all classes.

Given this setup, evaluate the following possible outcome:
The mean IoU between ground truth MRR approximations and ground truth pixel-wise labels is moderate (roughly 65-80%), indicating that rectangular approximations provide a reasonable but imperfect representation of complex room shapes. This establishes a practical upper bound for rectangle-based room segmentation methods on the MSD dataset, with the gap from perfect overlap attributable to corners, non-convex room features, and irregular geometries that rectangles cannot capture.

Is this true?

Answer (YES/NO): YES